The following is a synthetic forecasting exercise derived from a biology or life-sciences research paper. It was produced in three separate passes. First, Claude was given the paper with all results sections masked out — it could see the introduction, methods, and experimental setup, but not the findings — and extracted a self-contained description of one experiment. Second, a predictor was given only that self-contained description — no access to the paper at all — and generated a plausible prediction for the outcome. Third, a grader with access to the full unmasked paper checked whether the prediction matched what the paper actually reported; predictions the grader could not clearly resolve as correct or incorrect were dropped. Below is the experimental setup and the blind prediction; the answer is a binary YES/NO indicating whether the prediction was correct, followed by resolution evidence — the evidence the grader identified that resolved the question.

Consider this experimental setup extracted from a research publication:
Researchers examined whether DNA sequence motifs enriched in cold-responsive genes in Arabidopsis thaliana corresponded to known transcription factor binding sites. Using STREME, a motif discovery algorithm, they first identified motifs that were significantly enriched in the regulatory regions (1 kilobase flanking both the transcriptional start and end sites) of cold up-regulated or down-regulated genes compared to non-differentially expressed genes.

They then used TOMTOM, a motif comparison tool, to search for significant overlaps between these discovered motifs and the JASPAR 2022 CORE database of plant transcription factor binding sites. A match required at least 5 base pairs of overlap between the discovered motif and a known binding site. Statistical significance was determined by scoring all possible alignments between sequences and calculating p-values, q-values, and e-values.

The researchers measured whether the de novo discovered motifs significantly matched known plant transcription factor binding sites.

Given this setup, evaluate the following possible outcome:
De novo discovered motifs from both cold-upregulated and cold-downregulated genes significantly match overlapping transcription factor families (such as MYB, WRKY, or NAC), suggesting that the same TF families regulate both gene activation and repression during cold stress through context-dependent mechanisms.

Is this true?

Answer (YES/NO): NO